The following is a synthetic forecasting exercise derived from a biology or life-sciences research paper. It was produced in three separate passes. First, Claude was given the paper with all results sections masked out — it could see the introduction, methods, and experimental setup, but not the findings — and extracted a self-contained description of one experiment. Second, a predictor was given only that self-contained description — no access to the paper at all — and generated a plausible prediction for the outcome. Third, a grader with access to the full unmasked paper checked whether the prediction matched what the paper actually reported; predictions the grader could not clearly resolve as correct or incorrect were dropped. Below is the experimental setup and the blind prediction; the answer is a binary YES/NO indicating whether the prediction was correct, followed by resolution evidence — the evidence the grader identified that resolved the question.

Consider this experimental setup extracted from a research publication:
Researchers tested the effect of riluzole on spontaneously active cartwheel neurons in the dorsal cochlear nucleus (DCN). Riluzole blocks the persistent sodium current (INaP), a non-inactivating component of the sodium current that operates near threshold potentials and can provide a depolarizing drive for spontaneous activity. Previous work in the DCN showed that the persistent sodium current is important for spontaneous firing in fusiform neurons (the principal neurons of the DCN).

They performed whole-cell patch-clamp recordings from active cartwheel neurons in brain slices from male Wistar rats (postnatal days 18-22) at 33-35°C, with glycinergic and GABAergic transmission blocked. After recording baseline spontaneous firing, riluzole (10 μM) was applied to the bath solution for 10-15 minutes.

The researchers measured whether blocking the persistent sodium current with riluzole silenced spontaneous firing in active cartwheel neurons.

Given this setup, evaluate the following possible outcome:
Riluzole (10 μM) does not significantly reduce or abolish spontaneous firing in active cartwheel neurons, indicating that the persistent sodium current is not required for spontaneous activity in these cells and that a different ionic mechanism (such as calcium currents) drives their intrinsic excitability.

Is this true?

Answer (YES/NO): NO